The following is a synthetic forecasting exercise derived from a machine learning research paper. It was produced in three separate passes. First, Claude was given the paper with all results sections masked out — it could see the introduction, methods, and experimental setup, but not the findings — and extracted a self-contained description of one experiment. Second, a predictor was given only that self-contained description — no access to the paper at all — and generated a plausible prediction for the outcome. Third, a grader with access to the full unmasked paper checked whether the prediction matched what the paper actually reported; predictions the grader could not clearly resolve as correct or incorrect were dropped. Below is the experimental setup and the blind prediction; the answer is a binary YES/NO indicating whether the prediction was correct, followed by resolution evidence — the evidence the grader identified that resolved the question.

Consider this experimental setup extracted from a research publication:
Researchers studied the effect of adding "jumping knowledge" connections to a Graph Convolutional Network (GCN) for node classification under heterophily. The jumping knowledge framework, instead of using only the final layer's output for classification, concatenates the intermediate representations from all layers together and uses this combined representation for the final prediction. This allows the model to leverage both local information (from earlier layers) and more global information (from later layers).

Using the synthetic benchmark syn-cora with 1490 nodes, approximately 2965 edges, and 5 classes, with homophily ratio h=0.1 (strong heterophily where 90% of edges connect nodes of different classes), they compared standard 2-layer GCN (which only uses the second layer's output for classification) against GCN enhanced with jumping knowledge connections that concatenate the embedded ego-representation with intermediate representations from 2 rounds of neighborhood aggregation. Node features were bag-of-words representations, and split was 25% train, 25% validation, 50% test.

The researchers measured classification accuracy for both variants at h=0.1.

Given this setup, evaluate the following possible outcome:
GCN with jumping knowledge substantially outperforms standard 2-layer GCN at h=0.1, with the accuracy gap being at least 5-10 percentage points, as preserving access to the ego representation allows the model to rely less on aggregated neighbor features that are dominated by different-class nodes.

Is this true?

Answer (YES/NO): YES